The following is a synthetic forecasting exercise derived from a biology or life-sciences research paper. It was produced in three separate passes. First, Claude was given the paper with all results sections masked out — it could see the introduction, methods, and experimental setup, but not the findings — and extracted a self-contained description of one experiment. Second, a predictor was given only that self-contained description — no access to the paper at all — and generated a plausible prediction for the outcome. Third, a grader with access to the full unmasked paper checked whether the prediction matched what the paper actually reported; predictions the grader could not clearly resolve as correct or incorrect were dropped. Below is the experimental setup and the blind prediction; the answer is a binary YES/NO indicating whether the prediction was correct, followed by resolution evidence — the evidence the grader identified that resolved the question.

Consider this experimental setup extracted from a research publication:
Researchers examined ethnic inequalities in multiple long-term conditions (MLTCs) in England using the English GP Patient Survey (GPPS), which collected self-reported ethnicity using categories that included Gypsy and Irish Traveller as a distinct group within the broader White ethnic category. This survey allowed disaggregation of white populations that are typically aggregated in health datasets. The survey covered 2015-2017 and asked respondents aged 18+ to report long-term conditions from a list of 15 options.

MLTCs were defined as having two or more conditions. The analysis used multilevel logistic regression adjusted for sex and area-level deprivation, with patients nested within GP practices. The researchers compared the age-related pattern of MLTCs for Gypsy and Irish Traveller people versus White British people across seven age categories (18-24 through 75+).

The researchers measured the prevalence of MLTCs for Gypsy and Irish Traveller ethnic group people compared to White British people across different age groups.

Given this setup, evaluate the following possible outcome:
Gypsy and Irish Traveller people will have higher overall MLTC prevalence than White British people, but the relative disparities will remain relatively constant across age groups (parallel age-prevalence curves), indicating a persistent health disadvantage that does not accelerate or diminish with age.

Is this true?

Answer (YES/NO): NO